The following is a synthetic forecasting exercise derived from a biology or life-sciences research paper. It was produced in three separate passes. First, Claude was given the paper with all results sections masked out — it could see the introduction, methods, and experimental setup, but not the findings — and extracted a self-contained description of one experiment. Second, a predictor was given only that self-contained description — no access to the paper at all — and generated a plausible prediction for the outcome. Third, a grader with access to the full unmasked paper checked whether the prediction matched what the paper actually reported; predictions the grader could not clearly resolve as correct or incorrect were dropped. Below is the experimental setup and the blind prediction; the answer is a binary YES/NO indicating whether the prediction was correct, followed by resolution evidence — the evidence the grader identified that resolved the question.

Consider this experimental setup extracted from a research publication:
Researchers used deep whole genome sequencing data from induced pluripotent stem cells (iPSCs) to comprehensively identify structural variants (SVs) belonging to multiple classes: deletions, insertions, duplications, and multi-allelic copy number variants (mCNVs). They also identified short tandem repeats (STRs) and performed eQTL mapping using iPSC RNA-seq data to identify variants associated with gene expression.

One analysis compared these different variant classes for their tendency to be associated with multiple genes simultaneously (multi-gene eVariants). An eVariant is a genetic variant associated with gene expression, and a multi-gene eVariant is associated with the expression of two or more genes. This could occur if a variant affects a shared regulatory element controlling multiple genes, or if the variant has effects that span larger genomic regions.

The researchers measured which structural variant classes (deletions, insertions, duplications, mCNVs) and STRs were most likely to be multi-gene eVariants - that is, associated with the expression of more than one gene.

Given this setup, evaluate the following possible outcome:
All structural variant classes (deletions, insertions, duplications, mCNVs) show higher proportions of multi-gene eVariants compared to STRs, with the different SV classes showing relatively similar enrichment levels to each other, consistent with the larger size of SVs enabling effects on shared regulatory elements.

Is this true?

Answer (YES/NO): NO